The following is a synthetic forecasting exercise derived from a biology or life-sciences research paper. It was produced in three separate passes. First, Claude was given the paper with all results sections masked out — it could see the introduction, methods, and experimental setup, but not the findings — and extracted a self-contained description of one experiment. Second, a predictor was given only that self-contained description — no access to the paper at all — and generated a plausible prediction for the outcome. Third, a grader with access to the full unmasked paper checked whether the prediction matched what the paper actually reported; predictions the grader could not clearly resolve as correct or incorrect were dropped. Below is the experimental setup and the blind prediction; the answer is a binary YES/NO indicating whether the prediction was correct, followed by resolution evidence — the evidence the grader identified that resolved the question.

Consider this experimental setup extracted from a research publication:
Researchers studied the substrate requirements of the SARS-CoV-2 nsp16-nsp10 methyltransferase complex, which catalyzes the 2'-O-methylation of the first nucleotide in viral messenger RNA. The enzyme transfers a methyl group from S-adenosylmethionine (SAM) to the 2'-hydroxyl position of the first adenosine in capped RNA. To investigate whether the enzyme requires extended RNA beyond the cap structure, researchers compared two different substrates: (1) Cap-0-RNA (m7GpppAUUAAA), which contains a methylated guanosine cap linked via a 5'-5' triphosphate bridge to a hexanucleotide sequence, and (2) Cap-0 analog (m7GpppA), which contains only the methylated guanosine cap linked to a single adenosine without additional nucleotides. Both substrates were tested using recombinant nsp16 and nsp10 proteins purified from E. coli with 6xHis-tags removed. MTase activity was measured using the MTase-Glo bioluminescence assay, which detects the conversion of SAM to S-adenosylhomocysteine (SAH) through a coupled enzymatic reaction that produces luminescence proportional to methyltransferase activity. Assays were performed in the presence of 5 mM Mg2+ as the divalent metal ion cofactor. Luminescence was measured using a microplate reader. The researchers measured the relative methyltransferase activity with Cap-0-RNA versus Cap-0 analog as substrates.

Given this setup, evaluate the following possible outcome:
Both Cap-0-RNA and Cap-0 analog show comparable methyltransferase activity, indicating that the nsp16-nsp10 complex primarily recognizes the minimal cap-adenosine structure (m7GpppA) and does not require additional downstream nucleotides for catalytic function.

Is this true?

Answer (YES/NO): NO